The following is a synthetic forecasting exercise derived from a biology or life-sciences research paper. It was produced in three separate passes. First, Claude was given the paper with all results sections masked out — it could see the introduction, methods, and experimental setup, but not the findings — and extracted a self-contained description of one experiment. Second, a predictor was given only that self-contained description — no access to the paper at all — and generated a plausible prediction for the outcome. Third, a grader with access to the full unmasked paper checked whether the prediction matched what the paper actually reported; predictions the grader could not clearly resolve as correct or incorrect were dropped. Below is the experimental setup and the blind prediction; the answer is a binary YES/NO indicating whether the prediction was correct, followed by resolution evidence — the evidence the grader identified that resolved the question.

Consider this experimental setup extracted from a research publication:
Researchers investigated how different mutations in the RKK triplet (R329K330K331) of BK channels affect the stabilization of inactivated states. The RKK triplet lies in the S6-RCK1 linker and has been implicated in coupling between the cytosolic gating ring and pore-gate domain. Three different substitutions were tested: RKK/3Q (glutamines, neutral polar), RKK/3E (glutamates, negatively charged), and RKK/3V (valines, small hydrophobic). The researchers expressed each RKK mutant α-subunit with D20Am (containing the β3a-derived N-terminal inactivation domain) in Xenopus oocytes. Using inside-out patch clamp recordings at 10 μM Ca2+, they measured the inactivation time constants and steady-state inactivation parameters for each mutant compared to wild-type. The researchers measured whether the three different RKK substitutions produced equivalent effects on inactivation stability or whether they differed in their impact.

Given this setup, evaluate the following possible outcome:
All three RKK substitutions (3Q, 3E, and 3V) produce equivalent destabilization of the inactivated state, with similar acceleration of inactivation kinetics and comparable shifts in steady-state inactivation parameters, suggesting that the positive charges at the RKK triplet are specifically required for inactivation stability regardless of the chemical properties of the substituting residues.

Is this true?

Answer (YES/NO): NO